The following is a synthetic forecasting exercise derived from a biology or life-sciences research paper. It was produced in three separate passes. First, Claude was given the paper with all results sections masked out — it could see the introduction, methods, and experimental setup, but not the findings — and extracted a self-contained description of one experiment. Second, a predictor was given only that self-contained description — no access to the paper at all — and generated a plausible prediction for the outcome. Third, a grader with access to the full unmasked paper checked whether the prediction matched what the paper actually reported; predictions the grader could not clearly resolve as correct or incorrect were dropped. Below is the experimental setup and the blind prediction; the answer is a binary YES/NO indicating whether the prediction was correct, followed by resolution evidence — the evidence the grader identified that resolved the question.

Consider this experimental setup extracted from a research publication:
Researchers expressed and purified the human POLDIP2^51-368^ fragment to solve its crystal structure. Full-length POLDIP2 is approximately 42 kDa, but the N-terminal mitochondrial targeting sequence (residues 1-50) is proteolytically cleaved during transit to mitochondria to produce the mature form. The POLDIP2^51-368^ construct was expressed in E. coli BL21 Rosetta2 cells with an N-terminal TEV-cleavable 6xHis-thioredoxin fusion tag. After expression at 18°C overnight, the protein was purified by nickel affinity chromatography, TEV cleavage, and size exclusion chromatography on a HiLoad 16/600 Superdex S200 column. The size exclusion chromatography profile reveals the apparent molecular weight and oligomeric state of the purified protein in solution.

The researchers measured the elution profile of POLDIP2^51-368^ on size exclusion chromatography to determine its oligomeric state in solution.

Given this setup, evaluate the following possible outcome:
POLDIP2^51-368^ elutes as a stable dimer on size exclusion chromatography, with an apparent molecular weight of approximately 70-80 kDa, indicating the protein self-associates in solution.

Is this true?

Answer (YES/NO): NO